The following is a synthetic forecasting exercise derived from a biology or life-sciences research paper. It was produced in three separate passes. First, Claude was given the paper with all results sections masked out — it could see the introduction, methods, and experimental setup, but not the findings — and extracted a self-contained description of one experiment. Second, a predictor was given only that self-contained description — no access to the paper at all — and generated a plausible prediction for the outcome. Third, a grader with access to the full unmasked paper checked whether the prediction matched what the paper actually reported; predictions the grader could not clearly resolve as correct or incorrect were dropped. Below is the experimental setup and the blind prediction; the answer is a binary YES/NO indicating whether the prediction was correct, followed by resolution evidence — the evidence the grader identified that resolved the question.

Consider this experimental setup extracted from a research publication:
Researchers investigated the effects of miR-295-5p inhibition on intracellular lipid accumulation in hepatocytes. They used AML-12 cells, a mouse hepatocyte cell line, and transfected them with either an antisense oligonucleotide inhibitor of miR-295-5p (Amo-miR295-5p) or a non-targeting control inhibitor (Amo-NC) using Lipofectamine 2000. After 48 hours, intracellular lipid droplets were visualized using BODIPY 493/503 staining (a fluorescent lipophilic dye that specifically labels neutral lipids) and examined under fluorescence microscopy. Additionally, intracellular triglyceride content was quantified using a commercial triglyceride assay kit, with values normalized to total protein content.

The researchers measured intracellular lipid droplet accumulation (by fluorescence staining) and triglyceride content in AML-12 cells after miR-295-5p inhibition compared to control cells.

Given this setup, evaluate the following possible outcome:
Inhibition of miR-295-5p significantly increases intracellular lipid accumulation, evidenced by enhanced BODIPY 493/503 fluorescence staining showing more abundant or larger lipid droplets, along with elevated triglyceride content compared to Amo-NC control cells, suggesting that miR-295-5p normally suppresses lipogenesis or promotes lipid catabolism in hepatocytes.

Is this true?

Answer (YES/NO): YES